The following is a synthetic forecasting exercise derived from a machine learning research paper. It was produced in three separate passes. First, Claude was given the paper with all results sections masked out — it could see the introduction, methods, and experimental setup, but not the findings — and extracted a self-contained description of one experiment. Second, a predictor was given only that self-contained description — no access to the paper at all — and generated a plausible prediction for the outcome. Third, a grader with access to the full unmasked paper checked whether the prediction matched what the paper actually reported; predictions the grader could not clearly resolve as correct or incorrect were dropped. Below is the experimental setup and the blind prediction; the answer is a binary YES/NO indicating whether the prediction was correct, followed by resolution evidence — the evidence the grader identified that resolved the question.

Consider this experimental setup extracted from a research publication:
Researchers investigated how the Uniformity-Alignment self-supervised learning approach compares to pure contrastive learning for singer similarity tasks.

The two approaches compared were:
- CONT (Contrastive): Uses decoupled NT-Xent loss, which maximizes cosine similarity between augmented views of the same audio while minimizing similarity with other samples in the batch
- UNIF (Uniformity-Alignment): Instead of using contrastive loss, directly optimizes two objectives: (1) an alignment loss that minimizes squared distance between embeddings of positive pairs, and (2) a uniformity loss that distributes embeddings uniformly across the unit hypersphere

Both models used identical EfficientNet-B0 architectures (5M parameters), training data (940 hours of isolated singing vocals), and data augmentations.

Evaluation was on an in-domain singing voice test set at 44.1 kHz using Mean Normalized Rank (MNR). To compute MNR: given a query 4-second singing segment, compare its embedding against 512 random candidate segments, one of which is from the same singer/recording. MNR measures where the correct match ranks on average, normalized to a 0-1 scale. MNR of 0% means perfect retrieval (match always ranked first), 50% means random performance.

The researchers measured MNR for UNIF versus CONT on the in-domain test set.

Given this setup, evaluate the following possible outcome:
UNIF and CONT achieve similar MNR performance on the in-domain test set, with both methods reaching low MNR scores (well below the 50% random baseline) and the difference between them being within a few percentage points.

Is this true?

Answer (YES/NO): NO